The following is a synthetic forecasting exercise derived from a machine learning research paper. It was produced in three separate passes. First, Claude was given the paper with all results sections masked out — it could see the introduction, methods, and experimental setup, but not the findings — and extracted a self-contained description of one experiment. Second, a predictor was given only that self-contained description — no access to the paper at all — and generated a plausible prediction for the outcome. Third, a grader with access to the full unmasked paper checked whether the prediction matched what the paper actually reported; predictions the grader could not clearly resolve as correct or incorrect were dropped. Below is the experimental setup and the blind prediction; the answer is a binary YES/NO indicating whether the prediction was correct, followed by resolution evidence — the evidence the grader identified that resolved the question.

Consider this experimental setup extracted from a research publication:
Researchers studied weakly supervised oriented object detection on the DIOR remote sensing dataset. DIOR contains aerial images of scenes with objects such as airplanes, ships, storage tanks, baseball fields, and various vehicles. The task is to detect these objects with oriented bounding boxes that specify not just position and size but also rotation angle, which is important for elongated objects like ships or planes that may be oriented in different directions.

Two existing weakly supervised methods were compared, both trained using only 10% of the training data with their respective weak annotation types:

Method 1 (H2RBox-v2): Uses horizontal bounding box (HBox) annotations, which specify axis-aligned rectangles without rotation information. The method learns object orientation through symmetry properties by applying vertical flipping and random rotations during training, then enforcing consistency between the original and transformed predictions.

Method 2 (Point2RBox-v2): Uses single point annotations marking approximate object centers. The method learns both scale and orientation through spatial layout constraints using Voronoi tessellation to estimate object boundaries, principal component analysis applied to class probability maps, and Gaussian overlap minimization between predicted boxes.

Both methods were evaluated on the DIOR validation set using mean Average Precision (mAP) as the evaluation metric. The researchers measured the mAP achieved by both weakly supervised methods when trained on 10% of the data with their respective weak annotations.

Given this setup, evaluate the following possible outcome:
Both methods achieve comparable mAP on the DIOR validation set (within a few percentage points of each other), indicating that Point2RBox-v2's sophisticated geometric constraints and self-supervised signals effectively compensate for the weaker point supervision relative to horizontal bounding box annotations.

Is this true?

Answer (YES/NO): NO